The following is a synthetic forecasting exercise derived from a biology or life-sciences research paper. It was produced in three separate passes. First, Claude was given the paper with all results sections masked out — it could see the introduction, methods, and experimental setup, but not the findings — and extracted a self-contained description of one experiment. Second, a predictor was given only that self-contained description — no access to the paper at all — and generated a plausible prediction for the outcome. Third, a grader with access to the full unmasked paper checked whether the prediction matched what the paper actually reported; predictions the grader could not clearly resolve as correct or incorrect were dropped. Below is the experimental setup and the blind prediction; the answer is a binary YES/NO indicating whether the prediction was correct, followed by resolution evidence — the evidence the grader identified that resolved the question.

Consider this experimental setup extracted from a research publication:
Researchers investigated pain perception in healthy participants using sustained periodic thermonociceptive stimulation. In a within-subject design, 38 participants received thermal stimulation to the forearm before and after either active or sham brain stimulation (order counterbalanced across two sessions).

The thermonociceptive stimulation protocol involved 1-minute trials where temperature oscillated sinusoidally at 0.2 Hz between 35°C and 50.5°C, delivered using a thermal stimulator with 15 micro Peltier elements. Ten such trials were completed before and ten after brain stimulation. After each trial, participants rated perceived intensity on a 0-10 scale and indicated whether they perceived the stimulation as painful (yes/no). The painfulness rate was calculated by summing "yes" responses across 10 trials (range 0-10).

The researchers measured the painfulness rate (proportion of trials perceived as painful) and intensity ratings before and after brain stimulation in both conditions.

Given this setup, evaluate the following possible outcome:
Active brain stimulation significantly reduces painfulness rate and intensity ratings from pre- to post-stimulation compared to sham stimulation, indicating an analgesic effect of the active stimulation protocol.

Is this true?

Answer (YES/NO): NO